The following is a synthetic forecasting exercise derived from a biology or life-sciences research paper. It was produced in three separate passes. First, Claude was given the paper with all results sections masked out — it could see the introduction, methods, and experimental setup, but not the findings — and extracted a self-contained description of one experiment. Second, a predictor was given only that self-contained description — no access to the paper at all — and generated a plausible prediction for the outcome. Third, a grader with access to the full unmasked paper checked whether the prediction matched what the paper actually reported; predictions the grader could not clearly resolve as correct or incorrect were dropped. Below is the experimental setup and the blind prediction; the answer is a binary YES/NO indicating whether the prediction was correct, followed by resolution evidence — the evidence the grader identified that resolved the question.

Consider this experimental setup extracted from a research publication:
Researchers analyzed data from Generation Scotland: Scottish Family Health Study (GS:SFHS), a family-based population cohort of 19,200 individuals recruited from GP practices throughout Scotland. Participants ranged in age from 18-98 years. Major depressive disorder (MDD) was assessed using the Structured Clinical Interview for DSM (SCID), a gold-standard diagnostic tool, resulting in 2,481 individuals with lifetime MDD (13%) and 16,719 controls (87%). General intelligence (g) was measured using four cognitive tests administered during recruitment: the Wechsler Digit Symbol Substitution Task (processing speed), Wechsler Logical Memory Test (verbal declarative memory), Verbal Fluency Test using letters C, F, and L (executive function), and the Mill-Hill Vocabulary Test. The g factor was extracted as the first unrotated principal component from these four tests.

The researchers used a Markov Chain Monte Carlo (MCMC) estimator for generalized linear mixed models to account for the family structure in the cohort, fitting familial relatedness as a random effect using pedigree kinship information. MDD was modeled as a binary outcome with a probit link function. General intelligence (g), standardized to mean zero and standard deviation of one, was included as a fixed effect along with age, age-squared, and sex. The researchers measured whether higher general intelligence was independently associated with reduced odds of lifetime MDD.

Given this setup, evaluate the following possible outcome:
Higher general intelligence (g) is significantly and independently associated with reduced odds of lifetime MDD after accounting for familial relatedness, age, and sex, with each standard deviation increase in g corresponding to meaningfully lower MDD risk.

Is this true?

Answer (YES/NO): NO